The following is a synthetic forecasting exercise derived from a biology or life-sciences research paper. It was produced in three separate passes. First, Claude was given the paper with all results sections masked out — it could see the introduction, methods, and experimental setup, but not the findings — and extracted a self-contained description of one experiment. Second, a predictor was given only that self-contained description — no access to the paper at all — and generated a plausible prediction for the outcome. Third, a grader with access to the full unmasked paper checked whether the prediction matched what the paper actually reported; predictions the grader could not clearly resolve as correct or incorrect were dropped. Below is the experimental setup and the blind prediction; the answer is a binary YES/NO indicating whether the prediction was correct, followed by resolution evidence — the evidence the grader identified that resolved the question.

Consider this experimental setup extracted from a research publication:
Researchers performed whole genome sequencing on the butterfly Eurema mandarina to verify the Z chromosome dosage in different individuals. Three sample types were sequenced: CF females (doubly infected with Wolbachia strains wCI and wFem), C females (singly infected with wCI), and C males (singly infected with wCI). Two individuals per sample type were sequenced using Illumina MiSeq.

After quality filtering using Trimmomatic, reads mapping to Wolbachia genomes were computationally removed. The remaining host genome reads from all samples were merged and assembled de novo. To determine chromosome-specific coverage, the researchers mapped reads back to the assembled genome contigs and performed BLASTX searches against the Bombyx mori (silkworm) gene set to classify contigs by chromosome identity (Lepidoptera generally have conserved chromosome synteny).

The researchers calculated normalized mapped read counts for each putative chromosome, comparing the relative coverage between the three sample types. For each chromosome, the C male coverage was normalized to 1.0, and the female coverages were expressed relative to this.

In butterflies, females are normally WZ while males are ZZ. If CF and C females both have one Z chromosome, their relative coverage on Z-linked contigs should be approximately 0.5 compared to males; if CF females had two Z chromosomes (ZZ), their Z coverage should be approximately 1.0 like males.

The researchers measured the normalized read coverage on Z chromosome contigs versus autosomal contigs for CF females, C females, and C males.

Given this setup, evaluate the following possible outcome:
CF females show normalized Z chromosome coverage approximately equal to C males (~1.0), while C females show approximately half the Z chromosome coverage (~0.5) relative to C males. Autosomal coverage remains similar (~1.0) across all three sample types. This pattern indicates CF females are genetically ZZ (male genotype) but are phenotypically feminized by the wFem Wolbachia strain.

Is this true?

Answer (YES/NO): NO